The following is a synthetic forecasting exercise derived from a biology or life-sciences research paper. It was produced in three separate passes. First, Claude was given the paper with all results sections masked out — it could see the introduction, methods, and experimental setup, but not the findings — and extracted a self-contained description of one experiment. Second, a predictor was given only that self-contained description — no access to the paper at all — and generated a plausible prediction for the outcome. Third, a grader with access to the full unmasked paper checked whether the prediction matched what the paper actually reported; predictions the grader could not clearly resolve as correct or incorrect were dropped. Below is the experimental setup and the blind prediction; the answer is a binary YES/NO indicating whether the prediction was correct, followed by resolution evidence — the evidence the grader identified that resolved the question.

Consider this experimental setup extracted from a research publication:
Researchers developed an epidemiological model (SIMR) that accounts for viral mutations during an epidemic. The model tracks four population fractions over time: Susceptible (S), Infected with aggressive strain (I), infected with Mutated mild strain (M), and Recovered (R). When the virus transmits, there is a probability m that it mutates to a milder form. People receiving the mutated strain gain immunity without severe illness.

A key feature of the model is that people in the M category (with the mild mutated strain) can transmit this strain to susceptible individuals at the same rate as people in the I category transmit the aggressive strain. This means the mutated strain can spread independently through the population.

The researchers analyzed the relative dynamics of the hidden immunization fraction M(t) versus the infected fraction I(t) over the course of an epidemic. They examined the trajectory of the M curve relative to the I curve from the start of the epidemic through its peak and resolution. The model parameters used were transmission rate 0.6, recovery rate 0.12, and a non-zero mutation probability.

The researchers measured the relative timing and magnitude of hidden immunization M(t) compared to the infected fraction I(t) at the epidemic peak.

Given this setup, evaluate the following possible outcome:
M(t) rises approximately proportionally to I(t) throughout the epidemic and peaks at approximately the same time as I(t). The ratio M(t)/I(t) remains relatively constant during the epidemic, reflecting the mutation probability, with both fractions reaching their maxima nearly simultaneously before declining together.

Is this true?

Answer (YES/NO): NO